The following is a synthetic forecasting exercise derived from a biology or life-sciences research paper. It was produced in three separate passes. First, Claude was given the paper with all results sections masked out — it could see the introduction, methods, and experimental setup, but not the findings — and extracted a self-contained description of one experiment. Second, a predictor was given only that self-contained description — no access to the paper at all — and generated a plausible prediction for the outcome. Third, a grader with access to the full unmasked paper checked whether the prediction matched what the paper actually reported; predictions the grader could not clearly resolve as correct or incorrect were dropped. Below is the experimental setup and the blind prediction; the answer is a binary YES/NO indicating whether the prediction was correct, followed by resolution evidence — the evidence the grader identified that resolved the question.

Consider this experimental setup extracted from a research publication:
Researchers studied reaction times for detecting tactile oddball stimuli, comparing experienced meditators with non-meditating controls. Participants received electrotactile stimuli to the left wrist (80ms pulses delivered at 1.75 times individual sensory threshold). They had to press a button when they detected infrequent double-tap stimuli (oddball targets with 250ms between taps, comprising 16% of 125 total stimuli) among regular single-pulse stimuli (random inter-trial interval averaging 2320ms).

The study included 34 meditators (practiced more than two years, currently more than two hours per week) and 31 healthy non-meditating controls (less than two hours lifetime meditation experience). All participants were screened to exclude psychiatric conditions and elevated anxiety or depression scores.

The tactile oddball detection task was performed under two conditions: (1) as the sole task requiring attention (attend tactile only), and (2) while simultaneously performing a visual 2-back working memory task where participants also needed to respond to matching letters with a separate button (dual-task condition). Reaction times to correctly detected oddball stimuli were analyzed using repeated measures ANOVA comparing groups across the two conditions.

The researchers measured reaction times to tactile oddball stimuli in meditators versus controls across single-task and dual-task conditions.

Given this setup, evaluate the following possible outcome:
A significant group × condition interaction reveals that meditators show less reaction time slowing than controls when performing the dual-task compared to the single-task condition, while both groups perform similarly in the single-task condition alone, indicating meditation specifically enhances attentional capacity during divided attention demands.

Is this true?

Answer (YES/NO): NO